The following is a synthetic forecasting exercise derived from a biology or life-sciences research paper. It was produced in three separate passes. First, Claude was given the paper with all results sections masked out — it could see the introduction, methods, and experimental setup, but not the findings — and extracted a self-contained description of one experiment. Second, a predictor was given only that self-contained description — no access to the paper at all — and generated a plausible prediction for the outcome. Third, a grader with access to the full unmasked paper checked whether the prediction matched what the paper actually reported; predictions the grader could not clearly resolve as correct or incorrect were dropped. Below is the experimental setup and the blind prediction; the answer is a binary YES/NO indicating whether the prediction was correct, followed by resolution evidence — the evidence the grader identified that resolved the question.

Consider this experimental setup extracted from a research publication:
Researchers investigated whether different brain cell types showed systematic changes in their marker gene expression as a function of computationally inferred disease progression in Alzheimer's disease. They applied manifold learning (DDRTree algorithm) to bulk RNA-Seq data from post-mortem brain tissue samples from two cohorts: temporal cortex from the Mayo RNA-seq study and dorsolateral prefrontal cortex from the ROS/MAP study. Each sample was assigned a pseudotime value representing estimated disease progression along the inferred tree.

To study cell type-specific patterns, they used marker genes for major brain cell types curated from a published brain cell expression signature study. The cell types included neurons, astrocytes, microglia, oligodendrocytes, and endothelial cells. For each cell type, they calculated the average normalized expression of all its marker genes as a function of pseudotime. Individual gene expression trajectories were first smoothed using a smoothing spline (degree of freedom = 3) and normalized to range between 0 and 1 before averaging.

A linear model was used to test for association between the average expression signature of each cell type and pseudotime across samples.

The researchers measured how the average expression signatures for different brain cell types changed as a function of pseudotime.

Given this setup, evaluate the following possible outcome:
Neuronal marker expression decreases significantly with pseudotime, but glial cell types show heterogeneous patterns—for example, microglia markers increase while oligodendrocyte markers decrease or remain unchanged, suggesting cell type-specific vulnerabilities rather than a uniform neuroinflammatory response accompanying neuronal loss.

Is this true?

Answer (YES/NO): NO